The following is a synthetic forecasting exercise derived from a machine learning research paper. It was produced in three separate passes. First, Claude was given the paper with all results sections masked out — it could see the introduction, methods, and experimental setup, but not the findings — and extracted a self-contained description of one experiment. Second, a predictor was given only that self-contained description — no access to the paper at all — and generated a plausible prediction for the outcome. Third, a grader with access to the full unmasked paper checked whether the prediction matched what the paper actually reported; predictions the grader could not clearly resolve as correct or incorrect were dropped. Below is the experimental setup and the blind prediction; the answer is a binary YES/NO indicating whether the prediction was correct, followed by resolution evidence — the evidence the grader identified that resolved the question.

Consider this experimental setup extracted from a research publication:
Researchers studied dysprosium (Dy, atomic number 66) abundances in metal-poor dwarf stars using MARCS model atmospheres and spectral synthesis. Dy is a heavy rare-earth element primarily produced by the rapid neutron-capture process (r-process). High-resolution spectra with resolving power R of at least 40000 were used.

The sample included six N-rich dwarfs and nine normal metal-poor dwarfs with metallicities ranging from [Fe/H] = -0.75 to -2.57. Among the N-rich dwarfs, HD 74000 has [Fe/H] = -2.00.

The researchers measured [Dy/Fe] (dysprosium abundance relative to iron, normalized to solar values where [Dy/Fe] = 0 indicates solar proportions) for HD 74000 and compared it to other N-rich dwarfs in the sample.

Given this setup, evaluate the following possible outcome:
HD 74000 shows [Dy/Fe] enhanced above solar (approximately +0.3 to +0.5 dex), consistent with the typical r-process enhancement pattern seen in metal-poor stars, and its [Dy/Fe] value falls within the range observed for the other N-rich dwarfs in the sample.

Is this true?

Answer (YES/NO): NO